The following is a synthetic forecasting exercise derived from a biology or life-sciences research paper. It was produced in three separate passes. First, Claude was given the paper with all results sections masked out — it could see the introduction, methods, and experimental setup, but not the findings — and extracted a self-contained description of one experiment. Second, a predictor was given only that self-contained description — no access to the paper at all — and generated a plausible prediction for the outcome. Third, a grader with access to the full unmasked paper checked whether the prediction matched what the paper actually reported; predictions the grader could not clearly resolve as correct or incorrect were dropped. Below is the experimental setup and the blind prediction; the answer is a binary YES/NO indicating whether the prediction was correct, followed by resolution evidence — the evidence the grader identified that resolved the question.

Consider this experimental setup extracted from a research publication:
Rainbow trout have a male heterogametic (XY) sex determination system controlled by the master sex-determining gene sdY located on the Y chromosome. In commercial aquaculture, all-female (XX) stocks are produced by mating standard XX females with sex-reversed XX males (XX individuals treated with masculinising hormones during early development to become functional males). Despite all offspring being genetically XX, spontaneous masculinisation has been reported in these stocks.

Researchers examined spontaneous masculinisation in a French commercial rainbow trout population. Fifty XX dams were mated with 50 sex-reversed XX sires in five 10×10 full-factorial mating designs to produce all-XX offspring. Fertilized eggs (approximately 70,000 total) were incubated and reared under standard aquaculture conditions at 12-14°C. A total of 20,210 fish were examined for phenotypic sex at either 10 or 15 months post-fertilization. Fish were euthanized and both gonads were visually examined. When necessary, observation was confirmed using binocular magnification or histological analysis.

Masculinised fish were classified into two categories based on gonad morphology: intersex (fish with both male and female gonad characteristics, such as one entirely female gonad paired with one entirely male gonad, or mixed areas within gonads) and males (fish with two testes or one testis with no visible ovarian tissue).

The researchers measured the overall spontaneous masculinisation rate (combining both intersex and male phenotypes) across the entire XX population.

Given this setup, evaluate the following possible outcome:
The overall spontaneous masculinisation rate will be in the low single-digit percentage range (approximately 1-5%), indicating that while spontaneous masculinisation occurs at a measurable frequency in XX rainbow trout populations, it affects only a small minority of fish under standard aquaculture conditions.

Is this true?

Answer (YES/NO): YES